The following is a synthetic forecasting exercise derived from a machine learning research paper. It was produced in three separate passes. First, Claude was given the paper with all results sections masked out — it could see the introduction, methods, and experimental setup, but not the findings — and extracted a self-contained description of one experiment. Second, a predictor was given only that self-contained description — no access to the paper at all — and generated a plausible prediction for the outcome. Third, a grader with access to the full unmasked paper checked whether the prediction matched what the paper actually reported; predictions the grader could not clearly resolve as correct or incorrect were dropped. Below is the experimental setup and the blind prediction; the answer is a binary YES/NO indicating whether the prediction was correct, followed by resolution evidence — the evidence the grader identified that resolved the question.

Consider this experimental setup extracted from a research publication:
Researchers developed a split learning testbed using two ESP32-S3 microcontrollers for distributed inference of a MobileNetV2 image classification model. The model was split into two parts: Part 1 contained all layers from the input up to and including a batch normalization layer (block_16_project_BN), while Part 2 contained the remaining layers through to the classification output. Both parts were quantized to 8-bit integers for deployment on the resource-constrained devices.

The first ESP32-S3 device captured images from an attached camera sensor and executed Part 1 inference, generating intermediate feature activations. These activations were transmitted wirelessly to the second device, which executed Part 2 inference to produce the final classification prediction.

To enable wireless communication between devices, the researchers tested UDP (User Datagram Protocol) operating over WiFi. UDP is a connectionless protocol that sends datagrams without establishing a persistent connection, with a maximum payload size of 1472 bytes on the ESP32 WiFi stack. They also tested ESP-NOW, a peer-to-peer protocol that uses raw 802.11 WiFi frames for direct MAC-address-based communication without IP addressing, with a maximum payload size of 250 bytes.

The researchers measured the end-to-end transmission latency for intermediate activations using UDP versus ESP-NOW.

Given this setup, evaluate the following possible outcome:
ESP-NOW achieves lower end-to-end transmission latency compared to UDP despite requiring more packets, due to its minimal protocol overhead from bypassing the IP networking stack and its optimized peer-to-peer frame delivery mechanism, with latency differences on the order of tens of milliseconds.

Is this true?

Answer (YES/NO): NO